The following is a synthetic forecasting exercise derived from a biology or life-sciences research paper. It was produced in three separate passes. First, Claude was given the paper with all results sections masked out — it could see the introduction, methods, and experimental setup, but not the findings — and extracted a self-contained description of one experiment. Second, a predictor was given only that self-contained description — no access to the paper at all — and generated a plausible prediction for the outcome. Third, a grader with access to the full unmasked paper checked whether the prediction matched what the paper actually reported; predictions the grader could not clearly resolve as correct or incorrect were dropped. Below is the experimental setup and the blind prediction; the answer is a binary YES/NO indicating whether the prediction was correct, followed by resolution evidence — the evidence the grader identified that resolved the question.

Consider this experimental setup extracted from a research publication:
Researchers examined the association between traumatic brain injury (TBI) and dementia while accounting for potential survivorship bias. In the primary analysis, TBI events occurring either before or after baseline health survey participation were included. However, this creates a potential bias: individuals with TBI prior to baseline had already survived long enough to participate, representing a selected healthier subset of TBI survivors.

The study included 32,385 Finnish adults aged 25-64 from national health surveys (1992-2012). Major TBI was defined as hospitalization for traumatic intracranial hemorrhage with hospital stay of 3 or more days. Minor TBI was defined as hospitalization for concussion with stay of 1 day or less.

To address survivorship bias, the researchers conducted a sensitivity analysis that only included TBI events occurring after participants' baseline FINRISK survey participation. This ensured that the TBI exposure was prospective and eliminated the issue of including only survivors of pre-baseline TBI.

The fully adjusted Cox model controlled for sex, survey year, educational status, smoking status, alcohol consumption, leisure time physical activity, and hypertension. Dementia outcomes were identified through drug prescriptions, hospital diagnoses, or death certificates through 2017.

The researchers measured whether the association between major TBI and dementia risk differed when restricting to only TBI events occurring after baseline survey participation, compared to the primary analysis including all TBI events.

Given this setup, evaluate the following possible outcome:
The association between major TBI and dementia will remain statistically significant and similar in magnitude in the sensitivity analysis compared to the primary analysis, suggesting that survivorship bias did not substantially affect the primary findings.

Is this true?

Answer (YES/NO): NO